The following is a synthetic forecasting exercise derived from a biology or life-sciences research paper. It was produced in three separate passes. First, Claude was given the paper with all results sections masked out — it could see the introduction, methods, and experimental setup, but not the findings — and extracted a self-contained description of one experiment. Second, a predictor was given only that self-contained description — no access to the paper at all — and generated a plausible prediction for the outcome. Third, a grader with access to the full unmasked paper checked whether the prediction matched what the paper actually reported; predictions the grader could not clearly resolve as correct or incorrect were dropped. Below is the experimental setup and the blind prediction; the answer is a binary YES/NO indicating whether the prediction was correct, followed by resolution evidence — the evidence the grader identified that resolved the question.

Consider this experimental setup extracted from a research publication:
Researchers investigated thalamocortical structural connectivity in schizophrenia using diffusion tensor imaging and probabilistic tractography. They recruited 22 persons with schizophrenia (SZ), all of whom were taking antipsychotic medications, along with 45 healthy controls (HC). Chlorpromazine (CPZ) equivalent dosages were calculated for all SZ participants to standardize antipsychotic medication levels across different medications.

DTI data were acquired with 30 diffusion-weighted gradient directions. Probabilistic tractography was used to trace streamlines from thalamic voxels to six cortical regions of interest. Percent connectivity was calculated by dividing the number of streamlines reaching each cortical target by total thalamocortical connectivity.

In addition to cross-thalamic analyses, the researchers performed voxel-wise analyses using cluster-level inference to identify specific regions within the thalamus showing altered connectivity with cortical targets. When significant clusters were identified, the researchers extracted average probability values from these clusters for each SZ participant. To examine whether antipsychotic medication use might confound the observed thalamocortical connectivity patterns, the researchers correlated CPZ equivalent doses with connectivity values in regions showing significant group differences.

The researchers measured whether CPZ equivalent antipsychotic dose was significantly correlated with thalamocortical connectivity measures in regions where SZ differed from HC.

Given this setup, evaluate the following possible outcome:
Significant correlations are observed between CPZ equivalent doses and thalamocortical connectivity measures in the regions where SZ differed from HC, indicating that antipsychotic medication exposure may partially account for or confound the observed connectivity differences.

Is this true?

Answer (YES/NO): NO